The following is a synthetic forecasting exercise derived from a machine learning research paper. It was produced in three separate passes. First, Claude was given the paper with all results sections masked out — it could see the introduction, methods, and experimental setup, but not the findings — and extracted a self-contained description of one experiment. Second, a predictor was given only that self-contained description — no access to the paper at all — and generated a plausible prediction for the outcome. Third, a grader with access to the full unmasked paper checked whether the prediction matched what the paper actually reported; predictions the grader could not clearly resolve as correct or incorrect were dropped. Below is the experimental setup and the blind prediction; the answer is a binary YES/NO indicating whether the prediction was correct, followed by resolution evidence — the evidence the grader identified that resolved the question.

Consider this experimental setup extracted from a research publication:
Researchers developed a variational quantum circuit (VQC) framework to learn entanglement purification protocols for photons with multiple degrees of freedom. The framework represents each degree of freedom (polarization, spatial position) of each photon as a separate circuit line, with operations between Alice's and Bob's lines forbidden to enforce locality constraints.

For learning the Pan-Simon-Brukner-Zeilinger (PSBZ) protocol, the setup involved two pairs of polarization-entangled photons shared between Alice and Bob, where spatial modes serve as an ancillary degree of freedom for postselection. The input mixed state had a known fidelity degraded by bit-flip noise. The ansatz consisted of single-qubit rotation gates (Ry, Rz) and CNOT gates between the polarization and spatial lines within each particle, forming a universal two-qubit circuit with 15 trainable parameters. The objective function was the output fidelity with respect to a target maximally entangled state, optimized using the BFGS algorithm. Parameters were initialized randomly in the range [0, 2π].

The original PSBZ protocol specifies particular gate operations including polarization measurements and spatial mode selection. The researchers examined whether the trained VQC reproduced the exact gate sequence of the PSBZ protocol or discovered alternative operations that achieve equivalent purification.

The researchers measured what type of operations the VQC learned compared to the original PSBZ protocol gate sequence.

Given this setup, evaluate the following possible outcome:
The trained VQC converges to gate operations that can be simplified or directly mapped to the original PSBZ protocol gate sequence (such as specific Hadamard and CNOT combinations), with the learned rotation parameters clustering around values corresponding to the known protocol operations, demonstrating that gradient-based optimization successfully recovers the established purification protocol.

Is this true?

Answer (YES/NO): NO